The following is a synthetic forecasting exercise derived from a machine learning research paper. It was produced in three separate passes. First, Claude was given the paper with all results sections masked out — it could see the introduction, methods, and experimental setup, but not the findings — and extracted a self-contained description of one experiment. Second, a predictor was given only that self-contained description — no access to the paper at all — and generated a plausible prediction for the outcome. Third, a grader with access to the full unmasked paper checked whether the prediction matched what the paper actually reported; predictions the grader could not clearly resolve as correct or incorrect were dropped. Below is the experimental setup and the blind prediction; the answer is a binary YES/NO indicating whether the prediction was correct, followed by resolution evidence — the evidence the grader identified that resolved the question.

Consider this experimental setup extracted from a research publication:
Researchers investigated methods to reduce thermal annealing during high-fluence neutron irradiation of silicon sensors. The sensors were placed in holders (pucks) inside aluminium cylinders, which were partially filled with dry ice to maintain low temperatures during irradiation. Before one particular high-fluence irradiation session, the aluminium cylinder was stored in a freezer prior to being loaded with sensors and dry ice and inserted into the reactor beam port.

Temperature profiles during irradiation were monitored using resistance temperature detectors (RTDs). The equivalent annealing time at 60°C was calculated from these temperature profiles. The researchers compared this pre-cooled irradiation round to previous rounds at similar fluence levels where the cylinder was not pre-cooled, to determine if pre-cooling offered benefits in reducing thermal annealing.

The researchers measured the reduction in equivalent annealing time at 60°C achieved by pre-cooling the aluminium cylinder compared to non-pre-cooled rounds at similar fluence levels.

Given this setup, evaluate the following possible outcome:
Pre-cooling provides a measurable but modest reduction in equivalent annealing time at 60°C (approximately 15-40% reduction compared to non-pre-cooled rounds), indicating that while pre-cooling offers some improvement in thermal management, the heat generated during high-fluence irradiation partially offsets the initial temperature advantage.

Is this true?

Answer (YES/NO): NO